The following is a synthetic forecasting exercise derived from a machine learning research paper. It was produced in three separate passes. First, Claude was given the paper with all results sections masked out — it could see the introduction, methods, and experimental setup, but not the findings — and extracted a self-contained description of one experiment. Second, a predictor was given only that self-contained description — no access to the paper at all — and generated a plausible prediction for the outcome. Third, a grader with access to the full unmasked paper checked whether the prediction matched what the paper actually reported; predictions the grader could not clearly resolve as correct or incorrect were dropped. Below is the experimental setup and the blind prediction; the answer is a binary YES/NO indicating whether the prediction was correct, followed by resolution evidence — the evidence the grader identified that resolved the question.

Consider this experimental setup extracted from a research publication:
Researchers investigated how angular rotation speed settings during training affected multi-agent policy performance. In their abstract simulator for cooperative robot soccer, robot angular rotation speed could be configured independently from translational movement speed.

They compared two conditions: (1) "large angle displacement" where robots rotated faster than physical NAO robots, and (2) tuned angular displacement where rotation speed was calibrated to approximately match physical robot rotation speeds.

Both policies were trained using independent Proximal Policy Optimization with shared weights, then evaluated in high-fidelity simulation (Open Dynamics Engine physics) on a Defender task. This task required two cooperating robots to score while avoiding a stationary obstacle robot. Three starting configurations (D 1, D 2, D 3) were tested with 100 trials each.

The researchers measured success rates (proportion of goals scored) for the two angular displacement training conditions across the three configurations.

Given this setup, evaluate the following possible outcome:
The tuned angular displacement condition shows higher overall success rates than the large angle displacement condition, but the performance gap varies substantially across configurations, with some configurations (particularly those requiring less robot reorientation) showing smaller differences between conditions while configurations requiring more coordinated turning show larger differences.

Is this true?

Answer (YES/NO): NO